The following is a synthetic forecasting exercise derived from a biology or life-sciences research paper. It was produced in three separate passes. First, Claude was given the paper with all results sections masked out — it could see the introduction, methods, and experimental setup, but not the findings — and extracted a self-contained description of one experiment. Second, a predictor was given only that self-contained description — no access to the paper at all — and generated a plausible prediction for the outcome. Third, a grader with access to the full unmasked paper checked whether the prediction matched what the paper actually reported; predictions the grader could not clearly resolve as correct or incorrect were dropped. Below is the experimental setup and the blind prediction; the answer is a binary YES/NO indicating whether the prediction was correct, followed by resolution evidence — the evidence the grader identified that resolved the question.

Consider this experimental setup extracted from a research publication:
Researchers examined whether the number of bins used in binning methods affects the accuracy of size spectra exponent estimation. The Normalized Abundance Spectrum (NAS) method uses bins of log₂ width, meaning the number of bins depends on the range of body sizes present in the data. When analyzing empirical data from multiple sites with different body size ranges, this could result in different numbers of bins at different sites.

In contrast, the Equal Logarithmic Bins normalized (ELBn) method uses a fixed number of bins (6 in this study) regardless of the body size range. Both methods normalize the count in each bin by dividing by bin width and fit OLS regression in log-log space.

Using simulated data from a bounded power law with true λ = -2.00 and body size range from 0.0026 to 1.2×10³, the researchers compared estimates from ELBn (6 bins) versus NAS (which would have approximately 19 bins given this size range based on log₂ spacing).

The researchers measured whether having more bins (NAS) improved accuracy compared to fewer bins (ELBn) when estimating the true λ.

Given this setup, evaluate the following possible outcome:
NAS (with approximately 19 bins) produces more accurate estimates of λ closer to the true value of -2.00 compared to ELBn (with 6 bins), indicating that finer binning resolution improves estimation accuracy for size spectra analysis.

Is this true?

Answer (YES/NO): NO